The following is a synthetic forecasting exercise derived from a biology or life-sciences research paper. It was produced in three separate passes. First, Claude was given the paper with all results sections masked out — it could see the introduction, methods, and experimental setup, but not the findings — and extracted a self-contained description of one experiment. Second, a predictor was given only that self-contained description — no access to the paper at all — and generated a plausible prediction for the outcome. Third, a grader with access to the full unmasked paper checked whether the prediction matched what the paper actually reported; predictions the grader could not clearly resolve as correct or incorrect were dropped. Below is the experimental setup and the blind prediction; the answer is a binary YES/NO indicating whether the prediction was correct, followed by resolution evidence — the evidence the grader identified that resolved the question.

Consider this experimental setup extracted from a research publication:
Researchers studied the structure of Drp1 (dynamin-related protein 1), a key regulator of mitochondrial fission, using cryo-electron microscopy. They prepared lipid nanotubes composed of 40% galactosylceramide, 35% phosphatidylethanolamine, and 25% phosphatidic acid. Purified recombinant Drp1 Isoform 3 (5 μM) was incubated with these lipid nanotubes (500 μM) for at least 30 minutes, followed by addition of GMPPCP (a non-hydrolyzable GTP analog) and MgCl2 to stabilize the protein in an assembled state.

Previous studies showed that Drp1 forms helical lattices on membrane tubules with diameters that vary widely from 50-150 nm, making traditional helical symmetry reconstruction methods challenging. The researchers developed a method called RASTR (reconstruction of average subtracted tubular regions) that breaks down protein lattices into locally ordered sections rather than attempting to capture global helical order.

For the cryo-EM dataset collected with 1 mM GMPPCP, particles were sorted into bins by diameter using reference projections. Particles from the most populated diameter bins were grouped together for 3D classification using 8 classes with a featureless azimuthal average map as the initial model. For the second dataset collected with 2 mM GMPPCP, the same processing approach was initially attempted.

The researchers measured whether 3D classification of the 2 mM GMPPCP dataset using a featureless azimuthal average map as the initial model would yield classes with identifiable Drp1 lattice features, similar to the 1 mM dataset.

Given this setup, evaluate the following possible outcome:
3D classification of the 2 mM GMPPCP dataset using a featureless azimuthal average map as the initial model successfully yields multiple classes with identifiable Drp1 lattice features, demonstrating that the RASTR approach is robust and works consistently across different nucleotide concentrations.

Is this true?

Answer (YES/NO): NO